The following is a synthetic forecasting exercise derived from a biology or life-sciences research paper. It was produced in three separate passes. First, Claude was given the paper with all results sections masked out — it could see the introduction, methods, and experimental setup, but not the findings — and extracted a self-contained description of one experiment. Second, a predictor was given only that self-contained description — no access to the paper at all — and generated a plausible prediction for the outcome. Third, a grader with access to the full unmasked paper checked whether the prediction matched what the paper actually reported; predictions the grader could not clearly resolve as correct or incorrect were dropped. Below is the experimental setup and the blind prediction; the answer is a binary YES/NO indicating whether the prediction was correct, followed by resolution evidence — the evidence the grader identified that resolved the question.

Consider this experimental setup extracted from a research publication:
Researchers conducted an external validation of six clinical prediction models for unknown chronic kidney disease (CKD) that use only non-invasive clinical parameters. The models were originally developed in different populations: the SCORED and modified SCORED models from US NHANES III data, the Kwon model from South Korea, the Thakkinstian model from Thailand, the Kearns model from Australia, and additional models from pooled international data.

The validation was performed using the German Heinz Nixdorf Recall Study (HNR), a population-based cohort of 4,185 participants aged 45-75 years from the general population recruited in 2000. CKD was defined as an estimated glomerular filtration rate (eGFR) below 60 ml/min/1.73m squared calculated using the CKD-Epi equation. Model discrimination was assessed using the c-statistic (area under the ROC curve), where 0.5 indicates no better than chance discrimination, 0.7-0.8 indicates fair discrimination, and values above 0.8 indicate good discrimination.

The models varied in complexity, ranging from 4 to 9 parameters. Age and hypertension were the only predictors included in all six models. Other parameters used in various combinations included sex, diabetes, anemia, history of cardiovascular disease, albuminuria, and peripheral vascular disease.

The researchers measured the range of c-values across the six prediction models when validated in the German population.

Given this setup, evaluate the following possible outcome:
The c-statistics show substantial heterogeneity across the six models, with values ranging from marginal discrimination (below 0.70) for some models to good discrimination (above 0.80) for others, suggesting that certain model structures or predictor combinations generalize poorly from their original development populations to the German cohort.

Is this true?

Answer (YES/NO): NO